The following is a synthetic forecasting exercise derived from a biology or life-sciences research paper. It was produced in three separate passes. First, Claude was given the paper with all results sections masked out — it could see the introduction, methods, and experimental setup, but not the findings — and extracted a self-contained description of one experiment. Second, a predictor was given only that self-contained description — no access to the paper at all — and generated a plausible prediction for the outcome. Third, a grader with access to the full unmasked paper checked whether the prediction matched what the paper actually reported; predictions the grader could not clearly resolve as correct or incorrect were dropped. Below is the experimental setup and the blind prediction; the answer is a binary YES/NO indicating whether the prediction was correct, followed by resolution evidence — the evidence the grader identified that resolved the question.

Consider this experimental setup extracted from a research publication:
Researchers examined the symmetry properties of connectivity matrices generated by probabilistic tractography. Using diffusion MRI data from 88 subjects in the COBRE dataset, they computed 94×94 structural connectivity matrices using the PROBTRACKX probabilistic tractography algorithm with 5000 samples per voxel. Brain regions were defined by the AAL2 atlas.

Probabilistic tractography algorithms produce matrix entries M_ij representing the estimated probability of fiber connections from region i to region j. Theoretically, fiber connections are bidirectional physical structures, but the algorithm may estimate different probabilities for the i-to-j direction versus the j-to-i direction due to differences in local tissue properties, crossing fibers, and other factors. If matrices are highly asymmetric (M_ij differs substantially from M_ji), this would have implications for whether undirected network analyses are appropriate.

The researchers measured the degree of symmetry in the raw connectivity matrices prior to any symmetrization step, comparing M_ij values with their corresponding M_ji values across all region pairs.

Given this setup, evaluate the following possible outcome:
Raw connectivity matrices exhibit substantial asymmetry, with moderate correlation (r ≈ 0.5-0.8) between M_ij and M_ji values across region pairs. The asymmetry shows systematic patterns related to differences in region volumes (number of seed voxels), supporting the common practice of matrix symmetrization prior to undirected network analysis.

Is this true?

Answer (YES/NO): NO